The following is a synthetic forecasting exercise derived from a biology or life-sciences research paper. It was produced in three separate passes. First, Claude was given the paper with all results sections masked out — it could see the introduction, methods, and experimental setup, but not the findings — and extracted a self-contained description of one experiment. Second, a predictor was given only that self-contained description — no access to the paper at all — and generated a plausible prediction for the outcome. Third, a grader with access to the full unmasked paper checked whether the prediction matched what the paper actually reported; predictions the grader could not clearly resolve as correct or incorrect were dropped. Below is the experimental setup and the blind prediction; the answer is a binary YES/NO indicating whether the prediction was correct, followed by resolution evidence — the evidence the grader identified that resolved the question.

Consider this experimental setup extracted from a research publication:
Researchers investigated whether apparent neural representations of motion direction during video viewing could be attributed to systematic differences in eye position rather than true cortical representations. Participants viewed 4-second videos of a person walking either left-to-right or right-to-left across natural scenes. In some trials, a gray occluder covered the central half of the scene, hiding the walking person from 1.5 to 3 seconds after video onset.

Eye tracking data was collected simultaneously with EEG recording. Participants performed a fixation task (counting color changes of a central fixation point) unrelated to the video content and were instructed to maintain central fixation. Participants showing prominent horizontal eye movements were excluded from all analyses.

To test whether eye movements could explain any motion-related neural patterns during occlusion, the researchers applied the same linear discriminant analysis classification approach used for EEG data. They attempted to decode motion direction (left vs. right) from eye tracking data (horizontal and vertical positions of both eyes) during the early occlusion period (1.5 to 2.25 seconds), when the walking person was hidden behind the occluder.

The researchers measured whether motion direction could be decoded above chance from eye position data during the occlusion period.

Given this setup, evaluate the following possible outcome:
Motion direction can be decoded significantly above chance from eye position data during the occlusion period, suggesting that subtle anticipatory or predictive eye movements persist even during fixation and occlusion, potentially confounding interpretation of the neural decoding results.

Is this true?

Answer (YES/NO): NO